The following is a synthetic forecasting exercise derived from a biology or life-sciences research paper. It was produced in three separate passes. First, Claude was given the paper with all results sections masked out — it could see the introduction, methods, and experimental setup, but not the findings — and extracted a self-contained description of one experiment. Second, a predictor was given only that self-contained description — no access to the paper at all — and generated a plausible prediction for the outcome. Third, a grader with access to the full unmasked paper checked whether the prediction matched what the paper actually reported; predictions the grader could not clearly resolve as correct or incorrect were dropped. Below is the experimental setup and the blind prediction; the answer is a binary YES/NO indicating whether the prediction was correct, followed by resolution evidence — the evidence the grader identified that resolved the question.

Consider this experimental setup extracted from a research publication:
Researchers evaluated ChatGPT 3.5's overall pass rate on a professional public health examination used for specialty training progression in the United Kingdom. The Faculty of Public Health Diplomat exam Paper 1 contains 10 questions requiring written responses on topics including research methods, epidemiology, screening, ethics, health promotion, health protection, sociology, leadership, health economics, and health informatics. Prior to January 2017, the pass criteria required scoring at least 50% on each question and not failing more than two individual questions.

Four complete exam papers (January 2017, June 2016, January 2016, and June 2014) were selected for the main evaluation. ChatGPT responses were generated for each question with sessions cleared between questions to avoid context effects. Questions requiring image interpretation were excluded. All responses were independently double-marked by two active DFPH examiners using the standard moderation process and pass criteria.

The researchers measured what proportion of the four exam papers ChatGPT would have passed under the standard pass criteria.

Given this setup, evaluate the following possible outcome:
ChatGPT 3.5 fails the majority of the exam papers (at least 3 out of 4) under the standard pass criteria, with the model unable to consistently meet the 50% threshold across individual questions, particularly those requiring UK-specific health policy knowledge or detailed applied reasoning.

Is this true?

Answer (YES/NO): NO